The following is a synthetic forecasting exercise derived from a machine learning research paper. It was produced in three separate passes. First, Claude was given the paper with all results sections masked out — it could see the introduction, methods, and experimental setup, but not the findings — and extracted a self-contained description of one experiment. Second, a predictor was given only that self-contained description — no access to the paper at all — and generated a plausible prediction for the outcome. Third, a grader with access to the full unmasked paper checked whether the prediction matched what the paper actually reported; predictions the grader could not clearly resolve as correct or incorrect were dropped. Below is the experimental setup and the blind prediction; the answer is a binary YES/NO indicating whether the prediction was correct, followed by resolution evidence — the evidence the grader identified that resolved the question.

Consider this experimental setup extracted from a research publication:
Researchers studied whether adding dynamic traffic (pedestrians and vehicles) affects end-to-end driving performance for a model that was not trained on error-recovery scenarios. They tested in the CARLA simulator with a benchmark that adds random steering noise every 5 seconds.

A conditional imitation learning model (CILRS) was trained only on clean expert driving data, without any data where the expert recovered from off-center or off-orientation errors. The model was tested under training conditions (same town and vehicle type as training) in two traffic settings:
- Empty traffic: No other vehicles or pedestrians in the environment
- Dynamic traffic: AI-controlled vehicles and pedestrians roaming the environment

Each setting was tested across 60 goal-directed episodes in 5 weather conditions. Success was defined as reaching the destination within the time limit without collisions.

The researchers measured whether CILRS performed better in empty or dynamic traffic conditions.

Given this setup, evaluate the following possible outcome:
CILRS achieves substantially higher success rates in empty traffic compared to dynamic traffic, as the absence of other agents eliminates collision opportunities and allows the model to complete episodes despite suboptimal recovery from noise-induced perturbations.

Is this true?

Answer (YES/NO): NO